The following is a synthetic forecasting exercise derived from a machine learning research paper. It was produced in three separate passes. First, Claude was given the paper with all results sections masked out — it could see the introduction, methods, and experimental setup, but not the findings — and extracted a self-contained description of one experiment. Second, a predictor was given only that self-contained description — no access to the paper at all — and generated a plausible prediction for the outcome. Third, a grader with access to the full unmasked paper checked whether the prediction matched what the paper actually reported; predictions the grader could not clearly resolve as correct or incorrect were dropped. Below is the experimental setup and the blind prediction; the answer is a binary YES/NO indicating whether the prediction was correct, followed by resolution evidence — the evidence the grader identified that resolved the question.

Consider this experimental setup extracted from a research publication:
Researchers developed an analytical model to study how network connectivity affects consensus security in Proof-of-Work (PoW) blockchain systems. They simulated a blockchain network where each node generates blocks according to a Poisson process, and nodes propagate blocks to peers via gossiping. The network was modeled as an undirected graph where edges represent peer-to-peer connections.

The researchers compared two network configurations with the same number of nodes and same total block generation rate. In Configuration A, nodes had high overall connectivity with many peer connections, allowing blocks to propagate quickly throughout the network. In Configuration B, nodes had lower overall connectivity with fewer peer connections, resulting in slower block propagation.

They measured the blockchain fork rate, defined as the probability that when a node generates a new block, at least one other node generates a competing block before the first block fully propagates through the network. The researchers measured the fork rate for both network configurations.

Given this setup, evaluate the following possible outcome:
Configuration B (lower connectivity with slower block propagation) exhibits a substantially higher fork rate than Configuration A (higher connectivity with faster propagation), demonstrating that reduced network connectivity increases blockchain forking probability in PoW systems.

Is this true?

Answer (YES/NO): YES